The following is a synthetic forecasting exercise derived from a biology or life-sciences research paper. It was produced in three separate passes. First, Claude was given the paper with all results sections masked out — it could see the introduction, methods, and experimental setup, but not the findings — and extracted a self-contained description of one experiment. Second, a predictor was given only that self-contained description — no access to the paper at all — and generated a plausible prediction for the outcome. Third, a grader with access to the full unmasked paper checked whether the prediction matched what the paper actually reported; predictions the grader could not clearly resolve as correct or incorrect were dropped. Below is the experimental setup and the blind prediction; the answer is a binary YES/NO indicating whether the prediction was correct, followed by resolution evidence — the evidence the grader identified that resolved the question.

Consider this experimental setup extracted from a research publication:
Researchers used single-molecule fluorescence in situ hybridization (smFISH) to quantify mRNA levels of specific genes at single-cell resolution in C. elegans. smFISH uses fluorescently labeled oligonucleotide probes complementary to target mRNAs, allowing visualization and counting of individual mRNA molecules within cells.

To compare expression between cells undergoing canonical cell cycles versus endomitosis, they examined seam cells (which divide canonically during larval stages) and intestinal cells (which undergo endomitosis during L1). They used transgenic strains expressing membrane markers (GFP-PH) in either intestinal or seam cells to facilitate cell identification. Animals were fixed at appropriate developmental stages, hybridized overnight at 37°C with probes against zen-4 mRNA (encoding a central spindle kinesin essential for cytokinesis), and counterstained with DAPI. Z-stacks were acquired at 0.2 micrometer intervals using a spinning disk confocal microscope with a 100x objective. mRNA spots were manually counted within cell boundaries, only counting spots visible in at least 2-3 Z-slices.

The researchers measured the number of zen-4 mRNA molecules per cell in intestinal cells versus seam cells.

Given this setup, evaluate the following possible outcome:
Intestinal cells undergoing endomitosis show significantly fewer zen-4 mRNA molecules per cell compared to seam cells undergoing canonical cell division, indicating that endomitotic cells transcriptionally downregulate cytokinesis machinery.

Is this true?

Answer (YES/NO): YES